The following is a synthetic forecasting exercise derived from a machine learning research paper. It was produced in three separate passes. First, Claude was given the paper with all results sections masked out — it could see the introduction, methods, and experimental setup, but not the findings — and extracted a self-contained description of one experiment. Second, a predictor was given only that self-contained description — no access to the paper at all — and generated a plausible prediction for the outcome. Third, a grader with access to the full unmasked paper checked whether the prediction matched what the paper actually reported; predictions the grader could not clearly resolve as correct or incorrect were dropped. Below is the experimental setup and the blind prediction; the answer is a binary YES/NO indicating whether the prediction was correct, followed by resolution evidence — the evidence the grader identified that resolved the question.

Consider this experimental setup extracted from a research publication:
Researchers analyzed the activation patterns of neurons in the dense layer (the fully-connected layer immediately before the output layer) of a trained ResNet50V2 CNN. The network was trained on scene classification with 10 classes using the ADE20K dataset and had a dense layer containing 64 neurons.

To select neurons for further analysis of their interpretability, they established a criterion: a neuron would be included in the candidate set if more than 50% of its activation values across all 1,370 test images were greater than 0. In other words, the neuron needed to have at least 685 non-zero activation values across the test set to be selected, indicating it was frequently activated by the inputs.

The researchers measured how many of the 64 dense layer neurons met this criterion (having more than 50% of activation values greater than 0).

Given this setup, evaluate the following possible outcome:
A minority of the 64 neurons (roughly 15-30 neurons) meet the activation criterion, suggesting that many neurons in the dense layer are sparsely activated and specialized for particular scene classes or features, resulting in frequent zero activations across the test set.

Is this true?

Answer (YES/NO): YES